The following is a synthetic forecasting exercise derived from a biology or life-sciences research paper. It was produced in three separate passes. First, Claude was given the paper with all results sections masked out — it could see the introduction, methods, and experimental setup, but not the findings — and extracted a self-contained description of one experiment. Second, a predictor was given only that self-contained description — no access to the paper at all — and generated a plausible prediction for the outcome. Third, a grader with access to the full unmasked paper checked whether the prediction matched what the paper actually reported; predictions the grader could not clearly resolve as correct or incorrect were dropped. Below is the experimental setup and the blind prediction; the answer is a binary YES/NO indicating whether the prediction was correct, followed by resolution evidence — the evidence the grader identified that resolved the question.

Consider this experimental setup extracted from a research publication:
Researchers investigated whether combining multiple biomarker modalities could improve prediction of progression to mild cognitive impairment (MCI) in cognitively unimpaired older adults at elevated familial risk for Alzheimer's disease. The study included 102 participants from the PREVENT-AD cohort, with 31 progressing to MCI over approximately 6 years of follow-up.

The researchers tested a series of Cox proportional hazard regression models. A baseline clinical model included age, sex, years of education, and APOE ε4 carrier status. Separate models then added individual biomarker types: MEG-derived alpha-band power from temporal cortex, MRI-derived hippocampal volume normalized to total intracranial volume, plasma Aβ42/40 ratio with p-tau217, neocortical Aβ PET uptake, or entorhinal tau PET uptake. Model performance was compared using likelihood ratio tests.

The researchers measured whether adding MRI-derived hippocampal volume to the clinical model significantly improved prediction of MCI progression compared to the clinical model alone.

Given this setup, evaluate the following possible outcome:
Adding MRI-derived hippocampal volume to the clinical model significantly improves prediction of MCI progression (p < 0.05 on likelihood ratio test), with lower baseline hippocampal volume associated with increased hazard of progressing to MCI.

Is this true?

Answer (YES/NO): NO